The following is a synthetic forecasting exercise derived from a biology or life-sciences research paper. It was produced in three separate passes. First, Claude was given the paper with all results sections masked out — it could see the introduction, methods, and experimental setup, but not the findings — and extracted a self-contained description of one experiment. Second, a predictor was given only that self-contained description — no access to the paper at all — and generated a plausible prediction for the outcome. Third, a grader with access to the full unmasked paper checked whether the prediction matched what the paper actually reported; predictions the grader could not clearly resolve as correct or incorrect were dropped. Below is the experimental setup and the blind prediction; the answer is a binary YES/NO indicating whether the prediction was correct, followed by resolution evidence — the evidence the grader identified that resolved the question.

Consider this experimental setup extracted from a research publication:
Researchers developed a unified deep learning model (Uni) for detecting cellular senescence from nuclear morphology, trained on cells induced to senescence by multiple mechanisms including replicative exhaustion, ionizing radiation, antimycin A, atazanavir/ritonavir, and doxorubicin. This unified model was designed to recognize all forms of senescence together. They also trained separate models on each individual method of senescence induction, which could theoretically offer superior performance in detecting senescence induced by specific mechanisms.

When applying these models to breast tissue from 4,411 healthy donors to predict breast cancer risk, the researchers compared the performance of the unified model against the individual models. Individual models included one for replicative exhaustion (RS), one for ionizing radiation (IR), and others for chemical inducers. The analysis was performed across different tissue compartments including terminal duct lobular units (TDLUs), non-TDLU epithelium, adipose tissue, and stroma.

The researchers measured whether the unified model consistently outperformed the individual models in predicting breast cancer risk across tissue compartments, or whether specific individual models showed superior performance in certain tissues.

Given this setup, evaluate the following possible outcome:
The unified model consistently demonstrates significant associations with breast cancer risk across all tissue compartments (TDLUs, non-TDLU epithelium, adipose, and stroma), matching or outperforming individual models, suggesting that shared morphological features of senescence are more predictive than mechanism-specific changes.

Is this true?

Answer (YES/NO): NO